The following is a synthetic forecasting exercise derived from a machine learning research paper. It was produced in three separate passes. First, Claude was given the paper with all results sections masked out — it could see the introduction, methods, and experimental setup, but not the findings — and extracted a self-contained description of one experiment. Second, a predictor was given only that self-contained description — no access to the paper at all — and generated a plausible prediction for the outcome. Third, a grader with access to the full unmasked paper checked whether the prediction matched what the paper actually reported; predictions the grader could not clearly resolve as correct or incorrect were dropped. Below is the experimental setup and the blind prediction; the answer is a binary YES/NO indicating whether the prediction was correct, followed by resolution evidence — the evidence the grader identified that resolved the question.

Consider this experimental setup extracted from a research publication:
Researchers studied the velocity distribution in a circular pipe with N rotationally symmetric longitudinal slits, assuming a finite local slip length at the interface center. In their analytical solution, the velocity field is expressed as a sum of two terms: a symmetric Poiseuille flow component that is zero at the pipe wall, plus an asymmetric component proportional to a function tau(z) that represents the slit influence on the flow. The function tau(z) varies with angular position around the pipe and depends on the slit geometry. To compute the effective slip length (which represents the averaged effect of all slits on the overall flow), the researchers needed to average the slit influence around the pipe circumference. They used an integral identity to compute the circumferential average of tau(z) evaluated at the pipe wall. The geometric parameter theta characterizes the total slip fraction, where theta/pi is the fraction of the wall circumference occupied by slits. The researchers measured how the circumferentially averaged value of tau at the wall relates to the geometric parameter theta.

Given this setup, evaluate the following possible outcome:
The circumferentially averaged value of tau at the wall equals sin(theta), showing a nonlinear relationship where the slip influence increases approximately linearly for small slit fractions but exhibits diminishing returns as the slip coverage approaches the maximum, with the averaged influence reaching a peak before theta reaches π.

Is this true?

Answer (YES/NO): NO